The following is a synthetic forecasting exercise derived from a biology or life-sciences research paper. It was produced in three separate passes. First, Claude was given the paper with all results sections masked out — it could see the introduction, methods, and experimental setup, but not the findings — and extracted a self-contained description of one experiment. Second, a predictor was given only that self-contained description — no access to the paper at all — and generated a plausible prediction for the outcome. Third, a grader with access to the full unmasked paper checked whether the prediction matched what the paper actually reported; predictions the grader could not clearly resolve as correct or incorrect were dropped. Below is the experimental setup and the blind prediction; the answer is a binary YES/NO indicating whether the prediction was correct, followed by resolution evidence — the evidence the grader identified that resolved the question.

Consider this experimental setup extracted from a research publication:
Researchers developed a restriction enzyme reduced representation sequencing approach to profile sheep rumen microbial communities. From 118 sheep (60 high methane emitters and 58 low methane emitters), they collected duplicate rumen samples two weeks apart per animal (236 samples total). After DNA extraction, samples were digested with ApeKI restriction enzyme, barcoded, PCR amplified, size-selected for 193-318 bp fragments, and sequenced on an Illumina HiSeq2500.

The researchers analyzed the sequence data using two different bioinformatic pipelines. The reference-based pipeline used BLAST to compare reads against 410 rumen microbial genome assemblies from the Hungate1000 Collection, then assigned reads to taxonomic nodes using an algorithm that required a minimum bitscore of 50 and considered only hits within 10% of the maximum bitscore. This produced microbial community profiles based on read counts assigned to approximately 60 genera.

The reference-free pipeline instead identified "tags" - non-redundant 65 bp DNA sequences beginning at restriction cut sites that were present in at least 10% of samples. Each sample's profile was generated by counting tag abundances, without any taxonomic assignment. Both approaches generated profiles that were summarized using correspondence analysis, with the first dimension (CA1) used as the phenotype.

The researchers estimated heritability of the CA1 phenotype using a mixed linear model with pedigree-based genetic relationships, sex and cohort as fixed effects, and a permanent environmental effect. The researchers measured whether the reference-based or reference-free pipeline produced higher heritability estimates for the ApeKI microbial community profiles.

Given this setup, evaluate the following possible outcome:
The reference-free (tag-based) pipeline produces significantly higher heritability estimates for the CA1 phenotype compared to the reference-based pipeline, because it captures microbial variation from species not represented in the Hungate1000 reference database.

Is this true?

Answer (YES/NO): NO